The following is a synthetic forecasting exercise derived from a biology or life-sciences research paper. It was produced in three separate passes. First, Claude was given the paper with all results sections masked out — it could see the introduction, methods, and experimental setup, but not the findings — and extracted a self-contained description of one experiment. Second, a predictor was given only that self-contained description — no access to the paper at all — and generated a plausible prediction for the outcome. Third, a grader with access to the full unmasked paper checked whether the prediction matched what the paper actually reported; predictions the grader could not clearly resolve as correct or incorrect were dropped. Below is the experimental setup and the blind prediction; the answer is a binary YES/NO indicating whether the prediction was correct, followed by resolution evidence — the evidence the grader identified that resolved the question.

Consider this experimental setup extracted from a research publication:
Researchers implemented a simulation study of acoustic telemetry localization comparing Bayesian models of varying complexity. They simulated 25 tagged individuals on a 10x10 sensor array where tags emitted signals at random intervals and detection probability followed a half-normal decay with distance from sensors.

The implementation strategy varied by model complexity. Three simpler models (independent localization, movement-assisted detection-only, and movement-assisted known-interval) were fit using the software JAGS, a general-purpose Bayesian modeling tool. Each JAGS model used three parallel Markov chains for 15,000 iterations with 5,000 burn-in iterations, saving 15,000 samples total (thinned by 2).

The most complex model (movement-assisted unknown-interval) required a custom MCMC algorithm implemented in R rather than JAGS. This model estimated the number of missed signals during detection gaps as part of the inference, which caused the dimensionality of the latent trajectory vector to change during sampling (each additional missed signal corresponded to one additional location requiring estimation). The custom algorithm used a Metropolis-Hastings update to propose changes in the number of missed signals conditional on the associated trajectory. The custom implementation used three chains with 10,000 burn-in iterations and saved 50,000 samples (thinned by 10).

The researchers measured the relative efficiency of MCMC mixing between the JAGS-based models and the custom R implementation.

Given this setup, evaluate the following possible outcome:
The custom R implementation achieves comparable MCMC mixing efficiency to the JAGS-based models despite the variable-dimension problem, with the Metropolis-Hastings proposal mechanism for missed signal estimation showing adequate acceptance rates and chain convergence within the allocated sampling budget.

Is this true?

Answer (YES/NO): NO